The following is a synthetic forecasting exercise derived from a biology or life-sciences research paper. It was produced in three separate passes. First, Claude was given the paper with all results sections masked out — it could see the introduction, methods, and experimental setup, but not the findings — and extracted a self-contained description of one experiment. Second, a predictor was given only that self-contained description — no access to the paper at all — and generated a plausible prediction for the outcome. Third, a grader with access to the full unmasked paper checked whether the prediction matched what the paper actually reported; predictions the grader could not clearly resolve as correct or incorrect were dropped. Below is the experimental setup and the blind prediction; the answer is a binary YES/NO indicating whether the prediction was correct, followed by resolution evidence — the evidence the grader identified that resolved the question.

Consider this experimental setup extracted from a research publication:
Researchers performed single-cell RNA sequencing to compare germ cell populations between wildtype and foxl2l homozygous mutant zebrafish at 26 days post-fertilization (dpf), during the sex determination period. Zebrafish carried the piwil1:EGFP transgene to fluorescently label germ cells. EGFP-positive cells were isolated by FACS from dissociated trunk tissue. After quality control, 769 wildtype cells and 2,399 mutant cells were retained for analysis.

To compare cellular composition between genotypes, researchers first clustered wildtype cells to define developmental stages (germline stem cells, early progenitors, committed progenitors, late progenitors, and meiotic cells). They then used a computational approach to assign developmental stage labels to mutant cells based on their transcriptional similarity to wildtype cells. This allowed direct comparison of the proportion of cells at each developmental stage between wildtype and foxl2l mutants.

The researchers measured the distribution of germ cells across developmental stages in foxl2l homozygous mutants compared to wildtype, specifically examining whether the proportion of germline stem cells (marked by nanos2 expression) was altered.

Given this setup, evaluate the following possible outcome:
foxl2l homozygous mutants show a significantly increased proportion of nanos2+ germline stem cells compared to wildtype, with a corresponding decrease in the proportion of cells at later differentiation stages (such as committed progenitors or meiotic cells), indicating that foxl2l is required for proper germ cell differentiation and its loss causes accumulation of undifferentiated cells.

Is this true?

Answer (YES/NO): NO